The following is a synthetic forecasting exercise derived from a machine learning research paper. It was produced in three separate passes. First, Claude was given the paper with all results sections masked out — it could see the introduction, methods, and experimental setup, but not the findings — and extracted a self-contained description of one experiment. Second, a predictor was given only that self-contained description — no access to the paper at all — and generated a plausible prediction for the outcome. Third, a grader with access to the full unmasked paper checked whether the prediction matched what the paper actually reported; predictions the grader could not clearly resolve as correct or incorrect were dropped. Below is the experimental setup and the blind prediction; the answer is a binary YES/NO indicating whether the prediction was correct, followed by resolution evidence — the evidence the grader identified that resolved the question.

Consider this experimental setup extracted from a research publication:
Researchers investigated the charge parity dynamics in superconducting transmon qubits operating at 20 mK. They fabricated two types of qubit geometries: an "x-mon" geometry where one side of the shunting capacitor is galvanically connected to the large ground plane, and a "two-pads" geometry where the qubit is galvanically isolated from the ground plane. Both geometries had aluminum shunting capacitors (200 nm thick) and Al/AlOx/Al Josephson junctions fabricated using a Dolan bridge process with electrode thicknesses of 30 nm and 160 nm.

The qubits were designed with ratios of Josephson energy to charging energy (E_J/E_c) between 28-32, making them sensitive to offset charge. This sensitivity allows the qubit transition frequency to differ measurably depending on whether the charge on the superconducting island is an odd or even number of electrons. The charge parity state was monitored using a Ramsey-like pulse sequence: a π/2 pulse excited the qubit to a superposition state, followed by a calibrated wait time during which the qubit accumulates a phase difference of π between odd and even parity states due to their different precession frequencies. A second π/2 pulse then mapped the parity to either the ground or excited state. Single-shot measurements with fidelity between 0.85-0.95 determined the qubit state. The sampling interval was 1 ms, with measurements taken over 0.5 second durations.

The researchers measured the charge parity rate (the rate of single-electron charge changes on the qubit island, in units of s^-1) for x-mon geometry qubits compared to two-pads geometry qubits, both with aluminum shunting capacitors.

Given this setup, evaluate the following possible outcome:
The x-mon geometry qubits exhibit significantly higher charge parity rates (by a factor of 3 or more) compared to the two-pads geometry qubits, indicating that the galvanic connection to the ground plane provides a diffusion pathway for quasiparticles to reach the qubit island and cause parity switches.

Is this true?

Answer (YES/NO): NO